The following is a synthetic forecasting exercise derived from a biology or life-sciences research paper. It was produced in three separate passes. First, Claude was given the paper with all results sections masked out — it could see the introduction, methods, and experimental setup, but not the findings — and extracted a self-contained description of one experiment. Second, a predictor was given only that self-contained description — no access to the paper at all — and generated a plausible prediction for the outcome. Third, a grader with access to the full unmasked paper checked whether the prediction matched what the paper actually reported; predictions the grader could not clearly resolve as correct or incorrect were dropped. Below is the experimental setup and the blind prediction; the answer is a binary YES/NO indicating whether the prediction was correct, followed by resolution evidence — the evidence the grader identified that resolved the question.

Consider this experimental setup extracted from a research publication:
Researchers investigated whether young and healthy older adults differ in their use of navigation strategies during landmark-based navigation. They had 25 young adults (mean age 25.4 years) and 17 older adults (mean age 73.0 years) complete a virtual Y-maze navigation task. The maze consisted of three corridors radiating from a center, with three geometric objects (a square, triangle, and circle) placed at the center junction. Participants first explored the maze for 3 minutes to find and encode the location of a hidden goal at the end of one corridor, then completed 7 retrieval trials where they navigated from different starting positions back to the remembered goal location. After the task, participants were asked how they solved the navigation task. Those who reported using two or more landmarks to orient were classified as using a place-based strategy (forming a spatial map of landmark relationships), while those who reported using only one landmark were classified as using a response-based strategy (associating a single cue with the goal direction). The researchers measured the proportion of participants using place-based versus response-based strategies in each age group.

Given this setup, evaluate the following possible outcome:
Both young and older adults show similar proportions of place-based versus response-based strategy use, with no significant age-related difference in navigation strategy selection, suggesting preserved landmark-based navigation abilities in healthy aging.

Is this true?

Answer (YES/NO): NO